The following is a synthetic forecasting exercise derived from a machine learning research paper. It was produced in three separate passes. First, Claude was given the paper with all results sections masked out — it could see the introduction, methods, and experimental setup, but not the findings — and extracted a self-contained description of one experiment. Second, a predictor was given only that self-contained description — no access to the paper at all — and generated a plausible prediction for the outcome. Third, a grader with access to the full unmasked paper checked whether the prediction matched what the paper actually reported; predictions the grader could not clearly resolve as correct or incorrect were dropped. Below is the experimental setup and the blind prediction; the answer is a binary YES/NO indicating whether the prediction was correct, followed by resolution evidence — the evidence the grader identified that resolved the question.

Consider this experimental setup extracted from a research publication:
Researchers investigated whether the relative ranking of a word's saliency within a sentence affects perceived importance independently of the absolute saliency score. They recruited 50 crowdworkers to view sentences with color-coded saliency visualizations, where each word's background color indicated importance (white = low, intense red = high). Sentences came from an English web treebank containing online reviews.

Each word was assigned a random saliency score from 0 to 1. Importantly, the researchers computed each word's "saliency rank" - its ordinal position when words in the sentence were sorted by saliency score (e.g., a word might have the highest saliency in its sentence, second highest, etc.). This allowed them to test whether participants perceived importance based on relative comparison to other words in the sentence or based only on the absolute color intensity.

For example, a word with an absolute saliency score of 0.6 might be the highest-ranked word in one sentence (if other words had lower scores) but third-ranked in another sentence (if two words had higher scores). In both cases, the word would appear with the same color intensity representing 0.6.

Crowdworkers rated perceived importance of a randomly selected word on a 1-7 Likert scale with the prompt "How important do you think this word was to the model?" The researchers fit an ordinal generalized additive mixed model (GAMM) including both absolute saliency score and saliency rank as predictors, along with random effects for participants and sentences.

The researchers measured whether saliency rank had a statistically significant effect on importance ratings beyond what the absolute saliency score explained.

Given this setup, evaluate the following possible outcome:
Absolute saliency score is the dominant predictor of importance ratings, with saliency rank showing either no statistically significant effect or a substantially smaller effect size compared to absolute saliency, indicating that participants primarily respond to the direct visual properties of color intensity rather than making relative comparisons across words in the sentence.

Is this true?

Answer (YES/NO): NO